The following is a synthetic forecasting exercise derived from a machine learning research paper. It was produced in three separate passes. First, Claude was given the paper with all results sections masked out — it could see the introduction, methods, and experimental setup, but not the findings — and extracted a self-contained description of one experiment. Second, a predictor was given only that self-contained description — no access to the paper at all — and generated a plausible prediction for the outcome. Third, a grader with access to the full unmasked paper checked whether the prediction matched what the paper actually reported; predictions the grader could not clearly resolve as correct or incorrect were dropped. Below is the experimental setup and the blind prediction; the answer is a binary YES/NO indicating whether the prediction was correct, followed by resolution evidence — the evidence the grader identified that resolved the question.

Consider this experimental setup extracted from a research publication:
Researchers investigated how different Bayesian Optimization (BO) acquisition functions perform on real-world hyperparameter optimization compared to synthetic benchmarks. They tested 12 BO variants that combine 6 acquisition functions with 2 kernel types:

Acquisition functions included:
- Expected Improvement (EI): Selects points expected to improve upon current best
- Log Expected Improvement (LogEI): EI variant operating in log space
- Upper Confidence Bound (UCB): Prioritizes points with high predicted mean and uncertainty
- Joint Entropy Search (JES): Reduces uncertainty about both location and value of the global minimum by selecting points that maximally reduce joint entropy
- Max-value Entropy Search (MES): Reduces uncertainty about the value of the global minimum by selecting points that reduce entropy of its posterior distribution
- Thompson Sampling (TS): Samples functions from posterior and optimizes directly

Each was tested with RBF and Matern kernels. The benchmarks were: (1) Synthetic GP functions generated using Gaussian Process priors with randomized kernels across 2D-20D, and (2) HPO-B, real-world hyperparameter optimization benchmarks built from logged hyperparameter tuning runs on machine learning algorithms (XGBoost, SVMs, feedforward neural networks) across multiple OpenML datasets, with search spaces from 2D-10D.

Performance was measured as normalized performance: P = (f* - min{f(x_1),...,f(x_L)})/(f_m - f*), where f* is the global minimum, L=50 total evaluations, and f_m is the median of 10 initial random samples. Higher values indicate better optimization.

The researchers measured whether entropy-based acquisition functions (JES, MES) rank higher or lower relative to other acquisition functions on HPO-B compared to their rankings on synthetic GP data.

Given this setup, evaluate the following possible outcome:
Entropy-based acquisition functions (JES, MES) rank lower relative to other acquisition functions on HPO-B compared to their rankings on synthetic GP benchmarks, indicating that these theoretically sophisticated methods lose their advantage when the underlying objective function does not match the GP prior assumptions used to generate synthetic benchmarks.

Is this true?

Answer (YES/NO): NO